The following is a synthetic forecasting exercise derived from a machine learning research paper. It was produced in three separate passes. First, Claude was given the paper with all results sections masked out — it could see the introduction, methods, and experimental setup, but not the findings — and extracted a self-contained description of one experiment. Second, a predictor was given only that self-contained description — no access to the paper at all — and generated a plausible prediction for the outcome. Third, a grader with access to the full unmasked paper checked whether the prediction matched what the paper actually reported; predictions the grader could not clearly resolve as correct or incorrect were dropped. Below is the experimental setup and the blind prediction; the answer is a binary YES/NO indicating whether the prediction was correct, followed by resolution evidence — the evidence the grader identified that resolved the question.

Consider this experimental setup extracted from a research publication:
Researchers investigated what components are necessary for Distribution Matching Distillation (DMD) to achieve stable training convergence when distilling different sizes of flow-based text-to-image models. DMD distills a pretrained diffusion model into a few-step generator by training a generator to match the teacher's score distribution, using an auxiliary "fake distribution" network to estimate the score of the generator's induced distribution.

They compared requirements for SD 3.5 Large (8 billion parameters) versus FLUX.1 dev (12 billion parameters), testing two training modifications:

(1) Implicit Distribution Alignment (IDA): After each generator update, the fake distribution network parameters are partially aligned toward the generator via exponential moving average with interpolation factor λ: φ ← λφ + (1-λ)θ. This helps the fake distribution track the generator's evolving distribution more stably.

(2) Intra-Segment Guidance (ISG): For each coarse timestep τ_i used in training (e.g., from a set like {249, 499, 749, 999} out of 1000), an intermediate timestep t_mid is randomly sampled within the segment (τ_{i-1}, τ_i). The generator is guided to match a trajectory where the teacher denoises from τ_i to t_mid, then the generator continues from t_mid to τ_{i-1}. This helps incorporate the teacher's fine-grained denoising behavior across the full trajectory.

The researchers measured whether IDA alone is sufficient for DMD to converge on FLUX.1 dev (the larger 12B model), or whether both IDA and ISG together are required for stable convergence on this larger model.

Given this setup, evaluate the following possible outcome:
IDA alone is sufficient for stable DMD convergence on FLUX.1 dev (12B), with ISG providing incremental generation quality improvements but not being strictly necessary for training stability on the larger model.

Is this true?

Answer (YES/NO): NO